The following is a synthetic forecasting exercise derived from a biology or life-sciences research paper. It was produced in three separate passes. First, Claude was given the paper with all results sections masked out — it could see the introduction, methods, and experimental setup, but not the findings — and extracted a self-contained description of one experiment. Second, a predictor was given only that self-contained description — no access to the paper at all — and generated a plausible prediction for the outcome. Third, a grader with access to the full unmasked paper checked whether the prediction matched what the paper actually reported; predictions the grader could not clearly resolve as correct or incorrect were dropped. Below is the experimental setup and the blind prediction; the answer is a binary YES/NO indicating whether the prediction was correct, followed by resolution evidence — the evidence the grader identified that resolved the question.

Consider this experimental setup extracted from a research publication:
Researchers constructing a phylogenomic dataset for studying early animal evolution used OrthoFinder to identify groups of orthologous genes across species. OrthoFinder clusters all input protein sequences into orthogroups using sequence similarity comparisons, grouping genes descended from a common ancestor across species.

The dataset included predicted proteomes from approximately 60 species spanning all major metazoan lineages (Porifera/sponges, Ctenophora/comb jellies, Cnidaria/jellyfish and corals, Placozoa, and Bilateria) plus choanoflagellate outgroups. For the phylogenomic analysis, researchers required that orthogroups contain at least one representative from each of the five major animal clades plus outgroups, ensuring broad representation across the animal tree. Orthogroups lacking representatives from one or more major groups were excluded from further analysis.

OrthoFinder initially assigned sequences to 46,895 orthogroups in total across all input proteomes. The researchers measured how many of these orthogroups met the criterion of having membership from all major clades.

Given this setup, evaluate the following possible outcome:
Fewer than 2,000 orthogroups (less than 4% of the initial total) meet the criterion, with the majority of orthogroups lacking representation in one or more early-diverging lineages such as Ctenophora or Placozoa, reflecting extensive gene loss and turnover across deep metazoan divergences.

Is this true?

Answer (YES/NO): NO